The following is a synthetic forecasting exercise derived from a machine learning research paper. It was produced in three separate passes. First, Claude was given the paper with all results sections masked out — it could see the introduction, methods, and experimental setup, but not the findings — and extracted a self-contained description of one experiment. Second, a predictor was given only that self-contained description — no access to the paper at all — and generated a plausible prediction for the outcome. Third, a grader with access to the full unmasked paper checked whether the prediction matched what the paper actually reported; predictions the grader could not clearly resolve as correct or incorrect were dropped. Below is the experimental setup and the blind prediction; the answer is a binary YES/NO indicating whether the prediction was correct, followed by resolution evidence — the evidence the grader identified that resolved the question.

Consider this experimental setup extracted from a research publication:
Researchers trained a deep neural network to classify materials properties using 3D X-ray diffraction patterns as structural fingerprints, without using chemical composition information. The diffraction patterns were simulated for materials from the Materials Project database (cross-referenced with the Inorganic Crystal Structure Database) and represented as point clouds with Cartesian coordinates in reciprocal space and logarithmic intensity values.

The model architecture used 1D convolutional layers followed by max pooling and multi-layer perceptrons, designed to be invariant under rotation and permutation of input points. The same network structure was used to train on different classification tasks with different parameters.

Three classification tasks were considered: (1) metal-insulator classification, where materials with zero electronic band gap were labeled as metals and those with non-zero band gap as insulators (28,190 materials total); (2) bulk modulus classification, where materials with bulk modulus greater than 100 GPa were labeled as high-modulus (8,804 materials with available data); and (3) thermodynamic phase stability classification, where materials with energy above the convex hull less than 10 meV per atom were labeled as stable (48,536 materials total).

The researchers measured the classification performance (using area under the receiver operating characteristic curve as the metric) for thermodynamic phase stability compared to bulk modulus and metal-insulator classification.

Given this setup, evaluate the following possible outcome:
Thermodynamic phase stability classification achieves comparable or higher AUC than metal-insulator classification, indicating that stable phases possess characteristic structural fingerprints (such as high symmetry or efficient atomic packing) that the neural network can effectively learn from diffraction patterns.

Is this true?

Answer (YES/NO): NO